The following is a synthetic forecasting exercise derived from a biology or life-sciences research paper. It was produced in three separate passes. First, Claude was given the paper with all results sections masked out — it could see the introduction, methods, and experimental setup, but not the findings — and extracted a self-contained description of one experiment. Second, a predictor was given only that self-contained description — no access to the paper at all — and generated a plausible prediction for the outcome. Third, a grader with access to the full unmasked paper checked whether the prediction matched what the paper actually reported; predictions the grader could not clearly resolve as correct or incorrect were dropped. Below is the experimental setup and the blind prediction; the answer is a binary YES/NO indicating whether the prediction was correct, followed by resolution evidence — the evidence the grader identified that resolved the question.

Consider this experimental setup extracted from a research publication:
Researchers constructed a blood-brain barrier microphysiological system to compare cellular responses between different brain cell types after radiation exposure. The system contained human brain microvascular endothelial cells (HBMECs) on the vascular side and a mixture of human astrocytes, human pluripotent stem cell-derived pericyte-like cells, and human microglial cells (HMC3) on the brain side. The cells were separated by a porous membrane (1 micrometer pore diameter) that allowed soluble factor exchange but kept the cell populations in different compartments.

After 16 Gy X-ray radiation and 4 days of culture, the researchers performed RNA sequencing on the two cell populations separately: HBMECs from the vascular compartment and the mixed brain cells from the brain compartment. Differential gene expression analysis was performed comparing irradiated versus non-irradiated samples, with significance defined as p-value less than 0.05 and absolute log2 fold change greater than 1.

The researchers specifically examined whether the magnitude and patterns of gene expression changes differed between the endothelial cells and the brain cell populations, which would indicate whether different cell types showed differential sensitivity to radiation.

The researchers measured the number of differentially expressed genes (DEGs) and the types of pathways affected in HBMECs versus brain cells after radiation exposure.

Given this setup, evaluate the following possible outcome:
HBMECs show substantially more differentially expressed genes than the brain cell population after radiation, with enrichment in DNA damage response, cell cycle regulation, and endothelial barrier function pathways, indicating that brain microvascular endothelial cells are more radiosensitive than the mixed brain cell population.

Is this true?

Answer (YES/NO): NO